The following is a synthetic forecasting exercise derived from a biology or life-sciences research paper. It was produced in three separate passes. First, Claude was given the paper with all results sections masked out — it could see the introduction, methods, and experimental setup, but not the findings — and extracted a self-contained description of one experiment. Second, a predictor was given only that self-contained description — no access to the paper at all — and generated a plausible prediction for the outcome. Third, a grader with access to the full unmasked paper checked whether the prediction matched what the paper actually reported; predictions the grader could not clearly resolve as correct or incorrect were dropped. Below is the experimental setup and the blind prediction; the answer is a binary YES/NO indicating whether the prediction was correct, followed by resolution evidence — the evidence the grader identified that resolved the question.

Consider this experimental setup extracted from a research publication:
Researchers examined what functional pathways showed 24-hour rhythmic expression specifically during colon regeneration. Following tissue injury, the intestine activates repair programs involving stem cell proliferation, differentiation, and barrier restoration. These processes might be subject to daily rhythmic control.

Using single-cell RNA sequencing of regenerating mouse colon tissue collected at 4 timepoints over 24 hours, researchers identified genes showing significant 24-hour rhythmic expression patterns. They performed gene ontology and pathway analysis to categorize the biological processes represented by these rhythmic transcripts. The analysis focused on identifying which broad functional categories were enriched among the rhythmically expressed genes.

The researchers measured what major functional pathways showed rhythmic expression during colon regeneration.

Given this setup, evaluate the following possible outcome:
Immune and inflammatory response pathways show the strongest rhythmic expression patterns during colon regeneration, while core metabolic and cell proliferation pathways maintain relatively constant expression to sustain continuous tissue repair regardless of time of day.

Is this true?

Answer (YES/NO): NO